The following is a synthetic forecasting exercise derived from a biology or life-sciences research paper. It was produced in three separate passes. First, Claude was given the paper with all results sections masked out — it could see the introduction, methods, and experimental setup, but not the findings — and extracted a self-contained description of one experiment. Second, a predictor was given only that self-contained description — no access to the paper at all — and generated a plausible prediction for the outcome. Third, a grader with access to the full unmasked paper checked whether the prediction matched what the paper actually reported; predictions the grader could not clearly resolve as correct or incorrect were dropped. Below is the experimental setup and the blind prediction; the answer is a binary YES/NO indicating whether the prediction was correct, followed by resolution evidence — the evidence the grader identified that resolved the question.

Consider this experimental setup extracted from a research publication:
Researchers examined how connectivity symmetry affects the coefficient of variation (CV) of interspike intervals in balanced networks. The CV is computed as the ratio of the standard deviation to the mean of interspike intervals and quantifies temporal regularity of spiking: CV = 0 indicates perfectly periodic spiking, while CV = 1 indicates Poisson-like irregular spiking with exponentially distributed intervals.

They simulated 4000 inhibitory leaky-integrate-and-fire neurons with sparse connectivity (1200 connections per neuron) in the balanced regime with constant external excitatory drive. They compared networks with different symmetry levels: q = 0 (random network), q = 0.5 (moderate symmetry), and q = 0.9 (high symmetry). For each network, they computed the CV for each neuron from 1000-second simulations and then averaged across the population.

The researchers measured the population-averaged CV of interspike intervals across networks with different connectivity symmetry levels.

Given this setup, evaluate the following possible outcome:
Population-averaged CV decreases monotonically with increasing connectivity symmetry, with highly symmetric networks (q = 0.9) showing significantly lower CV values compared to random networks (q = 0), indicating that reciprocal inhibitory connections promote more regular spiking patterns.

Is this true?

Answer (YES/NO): NO